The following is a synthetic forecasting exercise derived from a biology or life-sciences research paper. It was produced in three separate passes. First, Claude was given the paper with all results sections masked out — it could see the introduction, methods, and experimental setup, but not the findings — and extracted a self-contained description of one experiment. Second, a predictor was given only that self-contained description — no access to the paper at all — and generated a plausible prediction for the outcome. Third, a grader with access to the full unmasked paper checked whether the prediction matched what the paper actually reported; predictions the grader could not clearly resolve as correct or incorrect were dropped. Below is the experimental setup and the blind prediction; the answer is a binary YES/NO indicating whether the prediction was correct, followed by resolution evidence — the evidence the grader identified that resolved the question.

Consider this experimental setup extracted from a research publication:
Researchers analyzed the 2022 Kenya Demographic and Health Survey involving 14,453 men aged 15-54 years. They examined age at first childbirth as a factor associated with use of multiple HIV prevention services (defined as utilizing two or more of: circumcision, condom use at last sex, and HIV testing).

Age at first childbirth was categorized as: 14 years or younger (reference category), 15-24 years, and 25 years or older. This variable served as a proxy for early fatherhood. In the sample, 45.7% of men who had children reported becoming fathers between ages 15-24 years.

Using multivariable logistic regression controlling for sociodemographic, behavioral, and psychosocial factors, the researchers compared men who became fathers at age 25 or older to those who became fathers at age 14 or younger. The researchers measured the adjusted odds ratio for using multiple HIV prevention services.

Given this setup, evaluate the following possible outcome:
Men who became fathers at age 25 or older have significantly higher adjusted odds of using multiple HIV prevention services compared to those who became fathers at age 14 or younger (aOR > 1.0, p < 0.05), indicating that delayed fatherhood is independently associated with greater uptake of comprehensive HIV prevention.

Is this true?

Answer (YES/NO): YES